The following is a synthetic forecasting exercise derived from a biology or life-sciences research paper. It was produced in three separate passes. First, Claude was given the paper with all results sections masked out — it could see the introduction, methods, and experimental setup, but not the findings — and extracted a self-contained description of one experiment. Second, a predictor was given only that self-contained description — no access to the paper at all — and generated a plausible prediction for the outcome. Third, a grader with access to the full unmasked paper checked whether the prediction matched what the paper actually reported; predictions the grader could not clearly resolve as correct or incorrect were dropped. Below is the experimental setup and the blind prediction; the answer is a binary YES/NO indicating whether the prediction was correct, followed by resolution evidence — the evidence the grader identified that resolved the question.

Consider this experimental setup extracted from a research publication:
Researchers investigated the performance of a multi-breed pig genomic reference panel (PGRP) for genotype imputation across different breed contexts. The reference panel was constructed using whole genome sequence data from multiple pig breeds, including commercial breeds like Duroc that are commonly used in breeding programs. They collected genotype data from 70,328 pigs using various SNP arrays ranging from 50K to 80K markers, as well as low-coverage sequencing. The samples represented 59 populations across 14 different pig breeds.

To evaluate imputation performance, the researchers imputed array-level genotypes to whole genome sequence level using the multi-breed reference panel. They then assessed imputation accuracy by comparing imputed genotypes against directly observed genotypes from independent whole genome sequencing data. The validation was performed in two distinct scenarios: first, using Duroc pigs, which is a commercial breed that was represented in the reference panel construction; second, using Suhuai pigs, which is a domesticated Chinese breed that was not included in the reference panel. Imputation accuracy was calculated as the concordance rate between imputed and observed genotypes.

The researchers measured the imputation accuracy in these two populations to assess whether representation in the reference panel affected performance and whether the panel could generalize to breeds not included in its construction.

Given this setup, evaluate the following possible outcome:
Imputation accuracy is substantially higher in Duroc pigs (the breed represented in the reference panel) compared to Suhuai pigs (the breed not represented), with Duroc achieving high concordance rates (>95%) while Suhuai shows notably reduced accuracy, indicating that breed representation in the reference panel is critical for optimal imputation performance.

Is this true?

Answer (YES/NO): NO